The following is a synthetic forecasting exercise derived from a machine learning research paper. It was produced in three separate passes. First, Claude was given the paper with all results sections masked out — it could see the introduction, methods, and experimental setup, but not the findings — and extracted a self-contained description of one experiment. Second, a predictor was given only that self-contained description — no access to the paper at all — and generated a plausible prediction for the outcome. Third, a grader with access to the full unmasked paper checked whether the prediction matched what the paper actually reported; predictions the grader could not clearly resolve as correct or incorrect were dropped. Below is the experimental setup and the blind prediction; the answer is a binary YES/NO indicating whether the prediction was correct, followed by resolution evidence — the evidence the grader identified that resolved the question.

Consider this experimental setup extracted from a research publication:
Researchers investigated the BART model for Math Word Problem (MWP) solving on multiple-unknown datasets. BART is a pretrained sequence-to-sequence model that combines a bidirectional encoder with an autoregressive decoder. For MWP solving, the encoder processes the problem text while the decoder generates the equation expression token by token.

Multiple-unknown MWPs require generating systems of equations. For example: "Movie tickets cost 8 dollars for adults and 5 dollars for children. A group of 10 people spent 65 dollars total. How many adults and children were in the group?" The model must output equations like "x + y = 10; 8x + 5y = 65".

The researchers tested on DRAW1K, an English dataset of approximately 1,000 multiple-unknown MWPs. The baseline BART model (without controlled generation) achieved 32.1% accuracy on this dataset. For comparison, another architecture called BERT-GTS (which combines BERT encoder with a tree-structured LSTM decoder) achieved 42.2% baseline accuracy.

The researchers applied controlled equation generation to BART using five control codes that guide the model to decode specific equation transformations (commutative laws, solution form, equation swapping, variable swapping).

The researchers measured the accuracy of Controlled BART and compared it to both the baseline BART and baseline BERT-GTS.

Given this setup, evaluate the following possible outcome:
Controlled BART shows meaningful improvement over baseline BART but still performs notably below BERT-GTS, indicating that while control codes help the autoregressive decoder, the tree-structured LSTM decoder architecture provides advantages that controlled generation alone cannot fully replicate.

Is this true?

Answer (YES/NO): NO